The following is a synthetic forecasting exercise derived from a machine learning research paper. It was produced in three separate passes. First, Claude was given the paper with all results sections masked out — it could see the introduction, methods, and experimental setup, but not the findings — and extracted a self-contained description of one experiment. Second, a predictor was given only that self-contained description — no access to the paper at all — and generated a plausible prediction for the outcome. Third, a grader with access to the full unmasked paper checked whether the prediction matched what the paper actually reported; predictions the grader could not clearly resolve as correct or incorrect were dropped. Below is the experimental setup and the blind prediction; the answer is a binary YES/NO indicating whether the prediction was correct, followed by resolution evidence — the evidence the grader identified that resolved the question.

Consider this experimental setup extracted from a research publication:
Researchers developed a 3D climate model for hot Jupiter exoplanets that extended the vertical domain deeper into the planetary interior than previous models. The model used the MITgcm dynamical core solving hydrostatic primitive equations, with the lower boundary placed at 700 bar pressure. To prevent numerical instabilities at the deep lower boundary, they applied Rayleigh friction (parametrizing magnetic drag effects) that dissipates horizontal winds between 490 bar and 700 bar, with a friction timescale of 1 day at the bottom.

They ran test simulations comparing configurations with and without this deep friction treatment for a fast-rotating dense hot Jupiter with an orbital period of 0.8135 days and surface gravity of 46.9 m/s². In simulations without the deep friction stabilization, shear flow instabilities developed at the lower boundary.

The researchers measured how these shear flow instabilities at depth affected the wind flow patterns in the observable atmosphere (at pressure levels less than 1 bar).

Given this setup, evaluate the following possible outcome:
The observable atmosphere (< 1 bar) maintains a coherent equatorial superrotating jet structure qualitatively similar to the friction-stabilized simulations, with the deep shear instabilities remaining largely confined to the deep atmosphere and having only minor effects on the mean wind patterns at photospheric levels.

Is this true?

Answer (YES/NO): NO